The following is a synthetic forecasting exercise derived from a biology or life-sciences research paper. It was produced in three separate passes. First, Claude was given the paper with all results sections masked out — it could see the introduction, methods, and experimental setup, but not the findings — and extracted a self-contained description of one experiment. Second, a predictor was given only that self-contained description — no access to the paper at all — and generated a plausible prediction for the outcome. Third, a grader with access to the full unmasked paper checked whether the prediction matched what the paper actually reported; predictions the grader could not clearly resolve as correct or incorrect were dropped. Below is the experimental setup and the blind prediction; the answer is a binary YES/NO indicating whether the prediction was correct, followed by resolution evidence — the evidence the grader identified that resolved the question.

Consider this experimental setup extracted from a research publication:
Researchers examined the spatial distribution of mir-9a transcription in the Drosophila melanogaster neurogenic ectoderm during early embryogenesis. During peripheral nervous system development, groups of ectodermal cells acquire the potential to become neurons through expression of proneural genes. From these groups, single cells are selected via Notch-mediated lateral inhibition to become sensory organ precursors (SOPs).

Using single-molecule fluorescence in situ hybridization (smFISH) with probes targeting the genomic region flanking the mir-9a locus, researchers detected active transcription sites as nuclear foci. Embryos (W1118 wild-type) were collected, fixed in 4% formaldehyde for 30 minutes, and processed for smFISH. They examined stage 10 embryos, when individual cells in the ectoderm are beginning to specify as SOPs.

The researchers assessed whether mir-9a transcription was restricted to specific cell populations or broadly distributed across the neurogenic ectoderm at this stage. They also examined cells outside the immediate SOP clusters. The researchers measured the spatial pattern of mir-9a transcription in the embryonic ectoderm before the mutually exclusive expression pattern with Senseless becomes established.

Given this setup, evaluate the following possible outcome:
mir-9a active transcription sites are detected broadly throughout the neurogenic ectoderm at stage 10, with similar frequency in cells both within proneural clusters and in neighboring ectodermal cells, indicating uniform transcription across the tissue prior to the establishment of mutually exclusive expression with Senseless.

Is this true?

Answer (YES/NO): NO